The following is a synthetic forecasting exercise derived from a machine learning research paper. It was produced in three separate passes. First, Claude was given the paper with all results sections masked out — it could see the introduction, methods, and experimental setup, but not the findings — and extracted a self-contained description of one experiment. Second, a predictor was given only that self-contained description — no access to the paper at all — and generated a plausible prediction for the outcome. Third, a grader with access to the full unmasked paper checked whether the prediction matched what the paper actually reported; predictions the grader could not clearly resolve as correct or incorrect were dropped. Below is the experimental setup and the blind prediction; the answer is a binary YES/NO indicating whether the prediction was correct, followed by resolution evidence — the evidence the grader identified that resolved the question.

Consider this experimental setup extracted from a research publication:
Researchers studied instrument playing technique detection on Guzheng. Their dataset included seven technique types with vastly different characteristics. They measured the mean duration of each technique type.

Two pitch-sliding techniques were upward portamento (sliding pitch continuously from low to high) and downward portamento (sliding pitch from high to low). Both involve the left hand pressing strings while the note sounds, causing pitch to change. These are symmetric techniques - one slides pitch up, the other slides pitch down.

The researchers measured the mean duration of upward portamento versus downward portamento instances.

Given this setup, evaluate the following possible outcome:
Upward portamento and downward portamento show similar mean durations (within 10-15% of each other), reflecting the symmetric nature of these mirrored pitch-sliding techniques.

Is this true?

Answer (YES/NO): NO